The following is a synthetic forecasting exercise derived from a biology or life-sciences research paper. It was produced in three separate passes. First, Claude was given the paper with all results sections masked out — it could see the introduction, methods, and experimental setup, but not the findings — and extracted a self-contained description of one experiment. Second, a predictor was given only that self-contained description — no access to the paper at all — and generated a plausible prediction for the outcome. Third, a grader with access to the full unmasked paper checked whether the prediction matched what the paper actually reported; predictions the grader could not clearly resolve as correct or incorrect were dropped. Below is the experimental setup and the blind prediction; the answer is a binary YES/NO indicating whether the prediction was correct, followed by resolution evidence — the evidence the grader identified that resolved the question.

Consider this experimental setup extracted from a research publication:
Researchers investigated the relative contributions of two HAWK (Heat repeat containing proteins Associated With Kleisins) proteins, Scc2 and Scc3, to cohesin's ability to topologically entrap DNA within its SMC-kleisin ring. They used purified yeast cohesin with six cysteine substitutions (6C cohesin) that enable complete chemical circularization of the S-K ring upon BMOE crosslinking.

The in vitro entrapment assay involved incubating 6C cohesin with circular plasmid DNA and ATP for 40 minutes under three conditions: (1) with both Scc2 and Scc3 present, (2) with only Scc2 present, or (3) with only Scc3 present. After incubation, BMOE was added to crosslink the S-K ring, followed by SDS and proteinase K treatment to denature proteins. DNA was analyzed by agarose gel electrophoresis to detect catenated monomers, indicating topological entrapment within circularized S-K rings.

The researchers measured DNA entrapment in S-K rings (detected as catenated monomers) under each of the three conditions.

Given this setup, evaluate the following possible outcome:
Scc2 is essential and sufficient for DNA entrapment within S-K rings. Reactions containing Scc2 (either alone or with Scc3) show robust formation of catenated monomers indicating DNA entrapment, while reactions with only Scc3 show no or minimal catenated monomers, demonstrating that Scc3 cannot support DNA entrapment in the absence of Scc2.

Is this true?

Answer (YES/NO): NO